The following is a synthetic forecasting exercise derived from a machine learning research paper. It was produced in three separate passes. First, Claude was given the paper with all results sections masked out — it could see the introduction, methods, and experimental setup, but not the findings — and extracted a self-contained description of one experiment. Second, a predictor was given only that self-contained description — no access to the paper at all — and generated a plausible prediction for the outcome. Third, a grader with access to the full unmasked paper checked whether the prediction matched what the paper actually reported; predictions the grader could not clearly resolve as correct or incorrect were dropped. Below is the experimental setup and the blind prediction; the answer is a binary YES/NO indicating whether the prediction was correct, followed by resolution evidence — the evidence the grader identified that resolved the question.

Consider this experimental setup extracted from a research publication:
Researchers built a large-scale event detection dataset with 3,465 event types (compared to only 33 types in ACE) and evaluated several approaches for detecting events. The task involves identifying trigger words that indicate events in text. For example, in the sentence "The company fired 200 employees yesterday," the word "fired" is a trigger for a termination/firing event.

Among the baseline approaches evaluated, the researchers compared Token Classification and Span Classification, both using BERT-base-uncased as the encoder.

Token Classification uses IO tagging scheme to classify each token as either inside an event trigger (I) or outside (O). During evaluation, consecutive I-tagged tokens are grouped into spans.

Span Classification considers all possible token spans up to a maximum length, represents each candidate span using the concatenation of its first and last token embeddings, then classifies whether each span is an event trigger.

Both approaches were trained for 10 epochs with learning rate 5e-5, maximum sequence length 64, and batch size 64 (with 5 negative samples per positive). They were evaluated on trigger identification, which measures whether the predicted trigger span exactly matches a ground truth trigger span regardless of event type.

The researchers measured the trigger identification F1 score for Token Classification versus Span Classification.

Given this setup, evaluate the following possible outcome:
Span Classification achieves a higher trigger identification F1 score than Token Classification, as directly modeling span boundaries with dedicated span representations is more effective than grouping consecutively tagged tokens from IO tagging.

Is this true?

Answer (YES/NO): NO